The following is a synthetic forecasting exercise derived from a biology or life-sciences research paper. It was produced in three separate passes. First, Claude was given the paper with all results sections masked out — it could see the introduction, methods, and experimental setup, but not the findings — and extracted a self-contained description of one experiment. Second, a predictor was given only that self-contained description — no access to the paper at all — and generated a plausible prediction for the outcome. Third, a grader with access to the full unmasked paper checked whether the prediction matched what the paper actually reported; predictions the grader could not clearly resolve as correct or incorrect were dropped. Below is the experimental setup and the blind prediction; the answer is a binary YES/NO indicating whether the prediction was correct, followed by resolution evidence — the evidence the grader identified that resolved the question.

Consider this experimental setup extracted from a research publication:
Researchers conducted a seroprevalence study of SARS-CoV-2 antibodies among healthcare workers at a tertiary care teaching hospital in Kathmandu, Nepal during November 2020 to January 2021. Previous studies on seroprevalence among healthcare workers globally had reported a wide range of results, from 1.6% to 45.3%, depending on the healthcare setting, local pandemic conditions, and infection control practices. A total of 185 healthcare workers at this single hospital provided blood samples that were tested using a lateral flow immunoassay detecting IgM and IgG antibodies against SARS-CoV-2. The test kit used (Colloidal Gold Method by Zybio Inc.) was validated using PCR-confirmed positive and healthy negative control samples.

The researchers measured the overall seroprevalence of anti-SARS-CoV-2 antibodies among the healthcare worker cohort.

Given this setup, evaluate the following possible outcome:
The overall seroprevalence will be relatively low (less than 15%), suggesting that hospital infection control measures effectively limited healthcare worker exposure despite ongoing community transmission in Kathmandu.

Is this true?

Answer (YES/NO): NO